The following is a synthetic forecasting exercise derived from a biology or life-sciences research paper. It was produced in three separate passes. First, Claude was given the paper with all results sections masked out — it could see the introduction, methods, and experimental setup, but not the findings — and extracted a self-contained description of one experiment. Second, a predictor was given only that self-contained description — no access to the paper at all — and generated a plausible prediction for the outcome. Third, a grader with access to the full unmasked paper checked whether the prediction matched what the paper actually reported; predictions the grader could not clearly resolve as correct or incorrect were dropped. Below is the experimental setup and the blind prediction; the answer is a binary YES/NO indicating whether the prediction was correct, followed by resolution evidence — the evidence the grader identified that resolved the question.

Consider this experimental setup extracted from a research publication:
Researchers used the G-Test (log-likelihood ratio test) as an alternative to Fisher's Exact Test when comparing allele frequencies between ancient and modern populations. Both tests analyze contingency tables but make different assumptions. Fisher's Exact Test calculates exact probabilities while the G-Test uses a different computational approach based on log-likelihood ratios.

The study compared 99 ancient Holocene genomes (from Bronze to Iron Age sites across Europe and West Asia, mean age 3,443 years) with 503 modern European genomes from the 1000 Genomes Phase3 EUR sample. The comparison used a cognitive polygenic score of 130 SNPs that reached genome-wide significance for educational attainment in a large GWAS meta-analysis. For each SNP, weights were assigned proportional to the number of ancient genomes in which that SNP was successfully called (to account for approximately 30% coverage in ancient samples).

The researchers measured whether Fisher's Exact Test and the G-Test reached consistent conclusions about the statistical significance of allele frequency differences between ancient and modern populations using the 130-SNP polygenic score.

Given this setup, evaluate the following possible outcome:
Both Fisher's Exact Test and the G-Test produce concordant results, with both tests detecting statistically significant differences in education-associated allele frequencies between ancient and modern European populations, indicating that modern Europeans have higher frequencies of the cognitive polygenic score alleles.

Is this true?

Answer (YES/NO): YES